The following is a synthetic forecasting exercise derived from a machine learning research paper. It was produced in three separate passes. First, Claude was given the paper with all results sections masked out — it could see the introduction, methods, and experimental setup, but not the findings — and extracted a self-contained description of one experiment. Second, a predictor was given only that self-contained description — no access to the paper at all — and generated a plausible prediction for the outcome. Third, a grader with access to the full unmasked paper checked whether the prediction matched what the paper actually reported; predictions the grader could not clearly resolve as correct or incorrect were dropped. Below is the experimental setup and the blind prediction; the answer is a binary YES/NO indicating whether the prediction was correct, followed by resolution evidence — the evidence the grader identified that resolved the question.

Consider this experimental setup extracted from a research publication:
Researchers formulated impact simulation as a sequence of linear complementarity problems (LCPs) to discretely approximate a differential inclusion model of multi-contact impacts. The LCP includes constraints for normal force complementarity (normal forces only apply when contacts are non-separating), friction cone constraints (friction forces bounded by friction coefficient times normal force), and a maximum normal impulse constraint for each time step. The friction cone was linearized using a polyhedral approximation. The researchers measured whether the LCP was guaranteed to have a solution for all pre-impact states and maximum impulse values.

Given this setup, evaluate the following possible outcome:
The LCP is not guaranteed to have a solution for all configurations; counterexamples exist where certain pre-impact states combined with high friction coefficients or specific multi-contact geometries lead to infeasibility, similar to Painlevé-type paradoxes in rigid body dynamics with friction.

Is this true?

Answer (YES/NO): NO